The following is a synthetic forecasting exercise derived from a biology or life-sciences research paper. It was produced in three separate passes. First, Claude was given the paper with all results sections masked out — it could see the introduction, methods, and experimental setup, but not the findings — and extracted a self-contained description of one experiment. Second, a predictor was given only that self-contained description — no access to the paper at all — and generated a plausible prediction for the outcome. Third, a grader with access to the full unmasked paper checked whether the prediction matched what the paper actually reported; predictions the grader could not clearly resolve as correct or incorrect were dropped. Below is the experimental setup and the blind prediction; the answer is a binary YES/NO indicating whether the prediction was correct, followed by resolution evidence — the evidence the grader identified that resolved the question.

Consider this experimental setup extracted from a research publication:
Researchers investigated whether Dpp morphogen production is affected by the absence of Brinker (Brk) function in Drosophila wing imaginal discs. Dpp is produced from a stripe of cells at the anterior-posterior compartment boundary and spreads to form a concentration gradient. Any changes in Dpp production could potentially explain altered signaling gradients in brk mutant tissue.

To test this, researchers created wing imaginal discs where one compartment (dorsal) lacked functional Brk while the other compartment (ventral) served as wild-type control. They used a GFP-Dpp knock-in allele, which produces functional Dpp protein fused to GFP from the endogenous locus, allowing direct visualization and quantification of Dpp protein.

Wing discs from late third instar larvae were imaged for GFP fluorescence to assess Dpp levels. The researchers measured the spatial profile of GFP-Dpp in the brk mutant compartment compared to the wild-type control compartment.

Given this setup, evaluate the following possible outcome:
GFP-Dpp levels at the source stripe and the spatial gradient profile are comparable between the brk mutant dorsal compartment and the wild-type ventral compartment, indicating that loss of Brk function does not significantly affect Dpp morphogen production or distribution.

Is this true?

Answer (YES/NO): YES